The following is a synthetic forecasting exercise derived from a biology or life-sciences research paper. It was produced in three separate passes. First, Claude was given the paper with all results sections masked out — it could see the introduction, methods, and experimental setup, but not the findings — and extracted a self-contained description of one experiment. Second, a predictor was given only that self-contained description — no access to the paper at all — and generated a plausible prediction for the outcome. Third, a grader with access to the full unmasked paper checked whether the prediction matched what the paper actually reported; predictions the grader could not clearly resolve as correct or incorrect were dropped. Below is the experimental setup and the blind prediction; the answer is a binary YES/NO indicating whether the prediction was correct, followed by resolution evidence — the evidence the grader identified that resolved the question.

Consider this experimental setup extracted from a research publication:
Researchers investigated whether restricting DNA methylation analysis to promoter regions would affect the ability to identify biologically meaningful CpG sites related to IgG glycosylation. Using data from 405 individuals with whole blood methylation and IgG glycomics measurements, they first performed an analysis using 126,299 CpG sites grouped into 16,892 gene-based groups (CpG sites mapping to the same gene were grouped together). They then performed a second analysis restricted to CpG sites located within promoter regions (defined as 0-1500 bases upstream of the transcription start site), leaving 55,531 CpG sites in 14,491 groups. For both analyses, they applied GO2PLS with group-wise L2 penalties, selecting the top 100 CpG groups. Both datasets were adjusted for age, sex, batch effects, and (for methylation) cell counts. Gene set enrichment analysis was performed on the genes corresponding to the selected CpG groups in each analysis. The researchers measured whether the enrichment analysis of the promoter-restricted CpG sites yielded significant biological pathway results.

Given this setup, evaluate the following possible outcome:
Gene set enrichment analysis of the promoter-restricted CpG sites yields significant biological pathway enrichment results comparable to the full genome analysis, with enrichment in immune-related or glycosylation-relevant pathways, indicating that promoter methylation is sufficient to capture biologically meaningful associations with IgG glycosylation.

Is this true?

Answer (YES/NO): NO